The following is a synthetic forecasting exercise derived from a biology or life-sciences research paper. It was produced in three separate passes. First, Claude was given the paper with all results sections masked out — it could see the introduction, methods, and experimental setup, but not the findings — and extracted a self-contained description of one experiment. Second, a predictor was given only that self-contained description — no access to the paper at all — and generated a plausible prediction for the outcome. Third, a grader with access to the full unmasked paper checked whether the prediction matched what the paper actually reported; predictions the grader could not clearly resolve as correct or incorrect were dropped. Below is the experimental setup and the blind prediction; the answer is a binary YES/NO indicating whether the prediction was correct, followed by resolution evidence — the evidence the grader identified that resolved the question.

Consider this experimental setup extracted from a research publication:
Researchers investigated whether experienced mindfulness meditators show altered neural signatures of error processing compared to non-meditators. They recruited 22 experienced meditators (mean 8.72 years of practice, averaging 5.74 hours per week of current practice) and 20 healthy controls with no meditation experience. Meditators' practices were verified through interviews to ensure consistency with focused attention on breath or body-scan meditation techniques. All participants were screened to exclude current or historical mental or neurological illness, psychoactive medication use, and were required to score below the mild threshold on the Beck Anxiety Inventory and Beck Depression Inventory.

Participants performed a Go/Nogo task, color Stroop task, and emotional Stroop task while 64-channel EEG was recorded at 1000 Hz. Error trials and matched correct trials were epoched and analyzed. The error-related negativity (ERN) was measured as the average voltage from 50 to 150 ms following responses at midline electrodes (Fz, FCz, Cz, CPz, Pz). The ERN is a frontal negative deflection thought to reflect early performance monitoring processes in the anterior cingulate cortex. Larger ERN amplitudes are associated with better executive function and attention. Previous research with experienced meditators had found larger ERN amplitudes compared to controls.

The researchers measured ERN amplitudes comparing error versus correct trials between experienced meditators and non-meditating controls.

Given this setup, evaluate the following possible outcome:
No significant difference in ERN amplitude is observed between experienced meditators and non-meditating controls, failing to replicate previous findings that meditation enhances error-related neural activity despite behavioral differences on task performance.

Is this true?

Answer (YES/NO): YES